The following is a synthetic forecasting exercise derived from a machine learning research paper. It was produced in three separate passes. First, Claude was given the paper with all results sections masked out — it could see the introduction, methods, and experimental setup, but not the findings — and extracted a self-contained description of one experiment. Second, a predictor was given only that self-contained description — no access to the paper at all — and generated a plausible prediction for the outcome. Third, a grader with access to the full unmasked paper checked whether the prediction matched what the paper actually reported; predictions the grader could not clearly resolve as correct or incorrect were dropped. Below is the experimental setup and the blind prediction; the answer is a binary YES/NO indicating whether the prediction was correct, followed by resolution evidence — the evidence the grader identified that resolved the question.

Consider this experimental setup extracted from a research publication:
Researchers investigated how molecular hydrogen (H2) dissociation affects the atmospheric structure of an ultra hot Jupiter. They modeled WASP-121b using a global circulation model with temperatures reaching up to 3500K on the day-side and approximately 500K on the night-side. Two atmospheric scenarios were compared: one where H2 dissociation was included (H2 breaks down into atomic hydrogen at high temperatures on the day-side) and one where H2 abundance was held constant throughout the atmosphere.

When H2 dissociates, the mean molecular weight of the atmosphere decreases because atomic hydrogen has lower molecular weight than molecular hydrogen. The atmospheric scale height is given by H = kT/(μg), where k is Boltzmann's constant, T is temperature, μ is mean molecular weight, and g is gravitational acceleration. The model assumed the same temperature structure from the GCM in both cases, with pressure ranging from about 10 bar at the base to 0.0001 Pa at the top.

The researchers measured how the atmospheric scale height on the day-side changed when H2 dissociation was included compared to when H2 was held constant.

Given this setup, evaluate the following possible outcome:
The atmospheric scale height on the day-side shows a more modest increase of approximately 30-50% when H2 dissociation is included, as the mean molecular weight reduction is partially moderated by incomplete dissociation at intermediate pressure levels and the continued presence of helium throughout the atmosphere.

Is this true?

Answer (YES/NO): NO